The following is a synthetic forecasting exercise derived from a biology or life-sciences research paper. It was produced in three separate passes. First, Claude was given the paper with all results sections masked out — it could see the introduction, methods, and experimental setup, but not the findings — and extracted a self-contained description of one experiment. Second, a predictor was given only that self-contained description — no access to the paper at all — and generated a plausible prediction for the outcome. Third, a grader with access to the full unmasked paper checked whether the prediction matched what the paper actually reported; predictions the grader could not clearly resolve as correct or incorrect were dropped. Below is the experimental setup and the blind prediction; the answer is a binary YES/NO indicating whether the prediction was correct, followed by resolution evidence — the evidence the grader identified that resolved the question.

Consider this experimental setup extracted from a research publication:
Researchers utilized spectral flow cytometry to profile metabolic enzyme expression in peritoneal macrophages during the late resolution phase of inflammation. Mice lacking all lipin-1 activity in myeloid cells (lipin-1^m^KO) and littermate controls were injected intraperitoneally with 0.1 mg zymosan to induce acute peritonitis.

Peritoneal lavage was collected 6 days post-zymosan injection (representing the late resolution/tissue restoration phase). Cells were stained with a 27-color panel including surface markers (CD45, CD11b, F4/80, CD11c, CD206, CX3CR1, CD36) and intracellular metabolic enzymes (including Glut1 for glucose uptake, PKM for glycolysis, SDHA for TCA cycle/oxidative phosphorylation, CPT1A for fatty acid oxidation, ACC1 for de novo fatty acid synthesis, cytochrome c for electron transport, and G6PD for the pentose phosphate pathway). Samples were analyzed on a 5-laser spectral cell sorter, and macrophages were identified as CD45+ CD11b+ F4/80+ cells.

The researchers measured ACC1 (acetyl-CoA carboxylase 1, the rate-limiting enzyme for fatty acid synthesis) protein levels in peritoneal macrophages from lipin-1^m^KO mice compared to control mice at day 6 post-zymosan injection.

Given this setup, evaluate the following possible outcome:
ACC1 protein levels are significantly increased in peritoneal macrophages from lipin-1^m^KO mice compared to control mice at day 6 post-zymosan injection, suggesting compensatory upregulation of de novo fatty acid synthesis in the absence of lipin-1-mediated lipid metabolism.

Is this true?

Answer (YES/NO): NO